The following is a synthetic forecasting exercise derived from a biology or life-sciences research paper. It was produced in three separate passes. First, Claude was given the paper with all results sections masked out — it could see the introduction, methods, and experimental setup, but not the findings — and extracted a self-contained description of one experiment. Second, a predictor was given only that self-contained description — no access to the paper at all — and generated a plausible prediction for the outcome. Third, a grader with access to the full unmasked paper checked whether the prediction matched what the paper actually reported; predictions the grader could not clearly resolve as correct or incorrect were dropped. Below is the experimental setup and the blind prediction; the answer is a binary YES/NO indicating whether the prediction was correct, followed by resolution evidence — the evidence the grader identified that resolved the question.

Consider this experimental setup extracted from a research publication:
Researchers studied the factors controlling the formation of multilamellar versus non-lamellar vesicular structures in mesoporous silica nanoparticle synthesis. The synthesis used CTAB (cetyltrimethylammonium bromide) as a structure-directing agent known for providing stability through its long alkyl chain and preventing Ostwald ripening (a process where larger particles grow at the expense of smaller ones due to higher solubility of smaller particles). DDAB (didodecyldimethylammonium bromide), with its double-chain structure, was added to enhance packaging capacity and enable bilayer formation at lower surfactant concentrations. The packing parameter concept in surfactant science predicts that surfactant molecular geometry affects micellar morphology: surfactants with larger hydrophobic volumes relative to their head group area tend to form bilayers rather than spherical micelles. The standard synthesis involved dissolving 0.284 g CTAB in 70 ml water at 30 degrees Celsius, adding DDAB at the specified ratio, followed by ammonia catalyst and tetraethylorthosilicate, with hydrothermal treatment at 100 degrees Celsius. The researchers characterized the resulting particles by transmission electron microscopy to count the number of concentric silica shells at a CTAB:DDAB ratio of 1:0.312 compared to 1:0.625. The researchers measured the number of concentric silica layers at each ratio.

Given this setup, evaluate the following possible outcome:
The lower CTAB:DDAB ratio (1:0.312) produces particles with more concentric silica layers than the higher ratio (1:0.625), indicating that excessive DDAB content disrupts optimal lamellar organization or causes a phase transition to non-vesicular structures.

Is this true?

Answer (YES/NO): NO